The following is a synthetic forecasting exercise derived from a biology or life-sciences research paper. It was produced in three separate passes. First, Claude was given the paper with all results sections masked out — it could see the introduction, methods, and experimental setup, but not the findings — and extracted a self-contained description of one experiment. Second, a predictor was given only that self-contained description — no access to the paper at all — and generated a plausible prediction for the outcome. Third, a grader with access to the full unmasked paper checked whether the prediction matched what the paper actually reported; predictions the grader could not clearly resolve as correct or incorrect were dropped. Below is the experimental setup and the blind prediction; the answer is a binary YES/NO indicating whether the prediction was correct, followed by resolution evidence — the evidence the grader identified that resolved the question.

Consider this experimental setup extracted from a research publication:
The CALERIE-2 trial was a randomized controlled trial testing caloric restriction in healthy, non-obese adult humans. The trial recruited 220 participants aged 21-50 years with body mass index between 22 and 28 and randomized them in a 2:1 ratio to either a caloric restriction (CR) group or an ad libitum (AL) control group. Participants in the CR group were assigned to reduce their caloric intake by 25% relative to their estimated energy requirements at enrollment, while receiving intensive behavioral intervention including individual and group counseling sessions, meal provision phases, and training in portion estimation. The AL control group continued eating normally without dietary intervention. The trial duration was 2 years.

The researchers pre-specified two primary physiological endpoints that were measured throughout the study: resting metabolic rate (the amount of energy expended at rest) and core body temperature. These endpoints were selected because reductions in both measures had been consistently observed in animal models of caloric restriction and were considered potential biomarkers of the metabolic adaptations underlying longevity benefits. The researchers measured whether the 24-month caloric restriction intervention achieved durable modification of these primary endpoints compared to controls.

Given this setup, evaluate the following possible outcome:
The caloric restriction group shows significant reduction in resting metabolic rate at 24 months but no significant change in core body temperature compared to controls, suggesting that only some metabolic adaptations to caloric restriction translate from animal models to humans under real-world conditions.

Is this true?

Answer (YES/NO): NO